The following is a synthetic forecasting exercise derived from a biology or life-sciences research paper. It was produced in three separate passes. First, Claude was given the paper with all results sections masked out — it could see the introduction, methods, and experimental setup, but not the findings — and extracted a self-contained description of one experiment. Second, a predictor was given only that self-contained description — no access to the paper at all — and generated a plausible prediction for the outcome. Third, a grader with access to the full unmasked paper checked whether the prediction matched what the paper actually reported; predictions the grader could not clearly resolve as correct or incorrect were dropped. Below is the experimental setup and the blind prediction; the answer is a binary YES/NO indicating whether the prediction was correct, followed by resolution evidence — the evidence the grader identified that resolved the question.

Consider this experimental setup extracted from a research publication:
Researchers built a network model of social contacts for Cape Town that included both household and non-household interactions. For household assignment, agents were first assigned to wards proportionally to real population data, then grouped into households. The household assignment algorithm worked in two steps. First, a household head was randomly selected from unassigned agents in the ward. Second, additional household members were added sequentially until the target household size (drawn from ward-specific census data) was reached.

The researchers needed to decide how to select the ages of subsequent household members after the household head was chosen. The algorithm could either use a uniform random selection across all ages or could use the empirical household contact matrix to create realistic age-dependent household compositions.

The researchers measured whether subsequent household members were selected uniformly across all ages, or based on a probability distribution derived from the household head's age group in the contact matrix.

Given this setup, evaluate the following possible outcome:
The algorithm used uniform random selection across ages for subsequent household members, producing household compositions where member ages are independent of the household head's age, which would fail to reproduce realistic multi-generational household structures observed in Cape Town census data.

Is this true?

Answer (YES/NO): NO